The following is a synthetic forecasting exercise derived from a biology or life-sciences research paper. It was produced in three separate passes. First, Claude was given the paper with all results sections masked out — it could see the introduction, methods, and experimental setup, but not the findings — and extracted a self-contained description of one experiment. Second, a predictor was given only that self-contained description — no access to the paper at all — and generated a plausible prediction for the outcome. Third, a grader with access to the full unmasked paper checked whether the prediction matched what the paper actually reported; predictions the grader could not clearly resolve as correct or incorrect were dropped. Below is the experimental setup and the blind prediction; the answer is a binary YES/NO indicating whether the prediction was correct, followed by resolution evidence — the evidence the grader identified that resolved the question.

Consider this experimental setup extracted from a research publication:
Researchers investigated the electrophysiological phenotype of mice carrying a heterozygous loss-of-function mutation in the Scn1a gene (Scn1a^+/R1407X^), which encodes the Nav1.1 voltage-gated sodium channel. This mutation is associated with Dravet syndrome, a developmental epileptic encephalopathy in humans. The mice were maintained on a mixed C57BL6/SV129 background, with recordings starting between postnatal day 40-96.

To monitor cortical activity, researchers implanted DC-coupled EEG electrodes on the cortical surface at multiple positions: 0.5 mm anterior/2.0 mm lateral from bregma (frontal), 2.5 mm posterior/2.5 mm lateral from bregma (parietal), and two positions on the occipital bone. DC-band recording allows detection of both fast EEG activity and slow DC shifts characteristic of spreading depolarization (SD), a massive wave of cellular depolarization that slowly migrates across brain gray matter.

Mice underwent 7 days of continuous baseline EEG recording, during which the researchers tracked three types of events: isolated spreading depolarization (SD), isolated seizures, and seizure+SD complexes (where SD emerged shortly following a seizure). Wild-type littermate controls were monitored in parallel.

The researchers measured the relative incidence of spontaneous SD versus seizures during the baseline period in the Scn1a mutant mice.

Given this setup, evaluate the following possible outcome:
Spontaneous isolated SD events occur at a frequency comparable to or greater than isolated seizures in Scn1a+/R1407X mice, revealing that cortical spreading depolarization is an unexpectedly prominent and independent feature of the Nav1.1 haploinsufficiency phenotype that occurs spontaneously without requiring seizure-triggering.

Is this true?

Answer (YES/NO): YES